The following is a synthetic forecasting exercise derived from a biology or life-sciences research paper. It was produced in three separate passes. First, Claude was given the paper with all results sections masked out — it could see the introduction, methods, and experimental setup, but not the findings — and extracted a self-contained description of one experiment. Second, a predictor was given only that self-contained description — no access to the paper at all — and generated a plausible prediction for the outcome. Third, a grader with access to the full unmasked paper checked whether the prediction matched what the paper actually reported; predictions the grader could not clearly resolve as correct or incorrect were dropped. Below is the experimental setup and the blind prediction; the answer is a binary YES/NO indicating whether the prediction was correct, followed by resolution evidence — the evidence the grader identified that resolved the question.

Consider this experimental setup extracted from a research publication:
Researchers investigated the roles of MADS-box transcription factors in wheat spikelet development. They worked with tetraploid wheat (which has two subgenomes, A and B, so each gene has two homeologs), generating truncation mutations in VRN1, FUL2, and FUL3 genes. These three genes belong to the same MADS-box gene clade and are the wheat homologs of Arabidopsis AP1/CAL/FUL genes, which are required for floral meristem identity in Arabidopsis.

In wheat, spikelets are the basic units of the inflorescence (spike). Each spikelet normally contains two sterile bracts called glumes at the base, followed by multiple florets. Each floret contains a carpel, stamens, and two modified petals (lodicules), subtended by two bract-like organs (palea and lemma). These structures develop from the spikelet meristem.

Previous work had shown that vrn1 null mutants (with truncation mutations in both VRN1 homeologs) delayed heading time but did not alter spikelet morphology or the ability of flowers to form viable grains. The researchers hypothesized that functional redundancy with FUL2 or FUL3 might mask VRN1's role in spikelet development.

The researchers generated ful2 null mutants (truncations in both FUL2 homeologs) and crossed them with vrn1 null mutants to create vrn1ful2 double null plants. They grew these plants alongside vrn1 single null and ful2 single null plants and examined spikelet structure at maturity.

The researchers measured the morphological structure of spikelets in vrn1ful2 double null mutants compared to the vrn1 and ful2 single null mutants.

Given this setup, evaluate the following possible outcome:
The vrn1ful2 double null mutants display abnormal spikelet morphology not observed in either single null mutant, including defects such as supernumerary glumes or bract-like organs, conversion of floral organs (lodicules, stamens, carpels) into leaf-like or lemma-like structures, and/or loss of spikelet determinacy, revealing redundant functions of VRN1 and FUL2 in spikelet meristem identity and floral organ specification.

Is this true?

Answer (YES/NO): NO